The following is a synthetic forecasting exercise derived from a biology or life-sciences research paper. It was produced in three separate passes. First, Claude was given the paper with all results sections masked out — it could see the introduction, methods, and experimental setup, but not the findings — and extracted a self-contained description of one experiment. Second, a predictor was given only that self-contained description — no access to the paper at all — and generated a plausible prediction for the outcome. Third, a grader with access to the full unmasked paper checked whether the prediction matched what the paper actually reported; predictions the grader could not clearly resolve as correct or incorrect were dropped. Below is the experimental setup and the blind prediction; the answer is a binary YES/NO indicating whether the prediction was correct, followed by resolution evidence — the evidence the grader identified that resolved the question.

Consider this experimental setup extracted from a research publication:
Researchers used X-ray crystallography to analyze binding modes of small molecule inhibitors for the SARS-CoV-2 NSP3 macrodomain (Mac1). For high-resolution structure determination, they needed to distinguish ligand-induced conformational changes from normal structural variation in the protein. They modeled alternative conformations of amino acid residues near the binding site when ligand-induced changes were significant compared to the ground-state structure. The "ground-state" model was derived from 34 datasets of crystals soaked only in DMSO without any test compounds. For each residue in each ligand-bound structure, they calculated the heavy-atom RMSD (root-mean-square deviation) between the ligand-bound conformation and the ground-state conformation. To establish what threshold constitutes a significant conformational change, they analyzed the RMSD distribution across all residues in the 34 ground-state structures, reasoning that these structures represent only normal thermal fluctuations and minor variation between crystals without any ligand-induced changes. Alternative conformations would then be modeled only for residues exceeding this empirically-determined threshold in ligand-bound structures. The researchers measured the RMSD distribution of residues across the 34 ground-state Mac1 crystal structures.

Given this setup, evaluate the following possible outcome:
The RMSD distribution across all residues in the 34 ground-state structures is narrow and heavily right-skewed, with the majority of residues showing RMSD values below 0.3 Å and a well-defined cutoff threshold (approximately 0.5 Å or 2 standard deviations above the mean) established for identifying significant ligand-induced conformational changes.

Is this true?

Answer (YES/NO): NO